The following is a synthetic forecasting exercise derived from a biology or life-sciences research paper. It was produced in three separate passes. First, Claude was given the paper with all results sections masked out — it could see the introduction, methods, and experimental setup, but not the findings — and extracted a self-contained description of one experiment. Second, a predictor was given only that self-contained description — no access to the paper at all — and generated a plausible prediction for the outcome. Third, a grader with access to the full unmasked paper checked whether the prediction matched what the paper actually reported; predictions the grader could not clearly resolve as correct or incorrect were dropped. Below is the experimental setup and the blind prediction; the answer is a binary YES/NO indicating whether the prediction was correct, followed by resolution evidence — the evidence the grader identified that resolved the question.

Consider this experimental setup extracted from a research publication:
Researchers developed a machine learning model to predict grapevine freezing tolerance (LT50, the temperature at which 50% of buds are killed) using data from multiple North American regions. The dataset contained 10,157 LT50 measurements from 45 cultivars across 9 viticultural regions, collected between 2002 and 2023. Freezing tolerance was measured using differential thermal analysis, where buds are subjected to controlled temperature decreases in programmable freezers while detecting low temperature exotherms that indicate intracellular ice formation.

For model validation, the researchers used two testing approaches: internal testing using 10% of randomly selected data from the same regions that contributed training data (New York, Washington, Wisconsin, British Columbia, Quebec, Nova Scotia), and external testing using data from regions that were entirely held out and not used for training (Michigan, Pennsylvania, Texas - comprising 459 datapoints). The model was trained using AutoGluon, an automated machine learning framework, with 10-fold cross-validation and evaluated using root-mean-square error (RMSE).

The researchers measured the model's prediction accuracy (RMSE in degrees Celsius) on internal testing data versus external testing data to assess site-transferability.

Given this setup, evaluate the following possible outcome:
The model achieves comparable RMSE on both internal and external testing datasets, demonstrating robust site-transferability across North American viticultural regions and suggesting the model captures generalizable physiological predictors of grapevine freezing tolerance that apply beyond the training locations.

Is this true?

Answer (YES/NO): YES